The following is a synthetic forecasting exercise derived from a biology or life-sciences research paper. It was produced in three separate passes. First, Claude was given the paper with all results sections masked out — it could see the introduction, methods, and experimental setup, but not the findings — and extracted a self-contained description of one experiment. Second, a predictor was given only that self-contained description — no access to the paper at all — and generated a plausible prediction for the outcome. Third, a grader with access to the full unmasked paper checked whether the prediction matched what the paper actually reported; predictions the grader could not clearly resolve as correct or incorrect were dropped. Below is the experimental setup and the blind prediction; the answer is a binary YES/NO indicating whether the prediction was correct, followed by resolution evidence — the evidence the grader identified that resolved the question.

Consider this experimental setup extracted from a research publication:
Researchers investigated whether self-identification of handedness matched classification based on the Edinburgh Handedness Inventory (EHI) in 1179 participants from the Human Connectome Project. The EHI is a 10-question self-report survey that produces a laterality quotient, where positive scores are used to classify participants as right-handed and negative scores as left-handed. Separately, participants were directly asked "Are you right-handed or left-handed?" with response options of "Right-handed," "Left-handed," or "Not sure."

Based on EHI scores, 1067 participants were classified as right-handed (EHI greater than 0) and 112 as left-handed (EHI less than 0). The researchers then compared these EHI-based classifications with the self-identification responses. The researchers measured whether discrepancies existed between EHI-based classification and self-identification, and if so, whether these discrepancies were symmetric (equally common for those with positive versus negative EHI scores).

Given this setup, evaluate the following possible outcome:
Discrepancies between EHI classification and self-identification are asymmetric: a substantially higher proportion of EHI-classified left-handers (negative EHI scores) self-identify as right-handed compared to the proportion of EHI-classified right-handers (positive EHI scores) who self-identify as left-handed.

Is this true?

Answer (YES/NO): NO